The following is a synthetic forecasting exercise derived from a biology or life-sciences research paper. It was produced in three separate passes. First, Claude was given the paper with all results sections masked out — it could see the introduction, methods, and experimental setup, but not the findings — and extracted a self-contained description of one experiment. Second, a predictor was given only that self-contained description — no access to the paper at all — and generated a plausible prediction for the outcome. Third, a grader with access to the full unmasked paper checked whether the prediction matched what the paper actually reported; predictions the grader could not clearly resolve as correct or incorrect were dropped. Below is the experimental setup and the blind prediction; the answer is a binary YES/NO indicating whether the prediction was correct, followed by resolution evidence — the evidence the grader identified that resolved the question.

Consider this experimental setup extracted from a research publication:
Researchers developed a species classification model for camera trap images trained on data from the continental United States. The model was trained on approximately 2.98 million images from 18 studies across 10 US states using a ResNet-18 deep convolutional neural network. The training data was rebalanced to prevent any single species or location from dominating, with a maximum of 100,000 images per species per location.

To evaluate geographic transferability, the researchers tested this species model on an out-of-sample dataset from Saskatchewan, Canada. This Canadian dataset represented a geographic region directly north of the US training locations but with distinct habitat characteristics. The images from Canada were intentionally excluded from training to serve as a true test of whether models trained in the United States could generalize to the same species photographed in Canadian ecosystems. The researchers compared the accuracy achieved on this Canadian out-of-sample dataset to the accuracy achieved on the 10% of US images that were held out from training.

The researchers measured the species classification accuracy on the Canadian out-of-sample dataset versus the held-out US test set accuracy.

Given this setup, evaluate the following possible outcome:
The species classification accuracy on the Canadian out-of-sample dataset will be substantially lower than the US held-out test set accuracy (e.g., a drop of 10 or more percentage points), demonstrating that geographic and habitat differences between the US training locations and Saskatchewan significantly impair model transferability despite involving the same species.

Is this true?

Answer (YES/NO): NO